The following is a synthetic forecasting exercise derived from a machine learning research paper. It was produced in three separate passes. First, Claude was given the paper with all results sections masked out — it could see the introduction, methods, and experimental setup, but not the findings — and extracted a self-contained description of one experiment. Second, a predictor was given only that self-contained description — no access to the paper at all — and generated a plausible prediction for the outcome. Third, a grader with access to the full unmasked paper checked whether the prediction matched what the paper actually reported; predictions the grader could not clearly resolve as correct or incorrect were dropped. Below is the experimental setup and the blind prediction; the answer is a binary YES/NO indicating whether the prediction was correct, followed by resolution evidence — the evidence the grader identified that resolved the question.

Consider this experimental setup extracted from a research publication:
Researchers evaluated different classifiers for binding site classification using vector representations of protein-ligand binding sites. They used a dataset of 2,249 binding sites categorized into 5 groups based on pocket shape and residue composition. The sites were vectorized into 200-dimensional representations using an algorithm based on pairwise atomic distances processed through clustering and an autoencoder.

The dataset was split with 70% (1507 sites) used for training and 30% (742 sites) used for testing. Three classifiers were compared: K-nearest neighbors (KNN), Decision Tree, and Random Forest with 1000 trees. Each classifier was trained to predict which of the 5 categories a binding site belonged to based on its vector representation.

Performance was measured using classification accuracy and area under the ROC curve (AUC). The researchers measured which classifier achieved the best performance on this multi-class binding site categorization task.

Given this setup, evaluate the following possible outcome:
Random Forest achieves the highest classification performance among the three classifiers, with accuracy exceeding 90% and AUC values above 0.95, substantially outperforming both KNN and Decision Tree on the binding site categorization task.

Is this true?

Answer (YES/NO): NO